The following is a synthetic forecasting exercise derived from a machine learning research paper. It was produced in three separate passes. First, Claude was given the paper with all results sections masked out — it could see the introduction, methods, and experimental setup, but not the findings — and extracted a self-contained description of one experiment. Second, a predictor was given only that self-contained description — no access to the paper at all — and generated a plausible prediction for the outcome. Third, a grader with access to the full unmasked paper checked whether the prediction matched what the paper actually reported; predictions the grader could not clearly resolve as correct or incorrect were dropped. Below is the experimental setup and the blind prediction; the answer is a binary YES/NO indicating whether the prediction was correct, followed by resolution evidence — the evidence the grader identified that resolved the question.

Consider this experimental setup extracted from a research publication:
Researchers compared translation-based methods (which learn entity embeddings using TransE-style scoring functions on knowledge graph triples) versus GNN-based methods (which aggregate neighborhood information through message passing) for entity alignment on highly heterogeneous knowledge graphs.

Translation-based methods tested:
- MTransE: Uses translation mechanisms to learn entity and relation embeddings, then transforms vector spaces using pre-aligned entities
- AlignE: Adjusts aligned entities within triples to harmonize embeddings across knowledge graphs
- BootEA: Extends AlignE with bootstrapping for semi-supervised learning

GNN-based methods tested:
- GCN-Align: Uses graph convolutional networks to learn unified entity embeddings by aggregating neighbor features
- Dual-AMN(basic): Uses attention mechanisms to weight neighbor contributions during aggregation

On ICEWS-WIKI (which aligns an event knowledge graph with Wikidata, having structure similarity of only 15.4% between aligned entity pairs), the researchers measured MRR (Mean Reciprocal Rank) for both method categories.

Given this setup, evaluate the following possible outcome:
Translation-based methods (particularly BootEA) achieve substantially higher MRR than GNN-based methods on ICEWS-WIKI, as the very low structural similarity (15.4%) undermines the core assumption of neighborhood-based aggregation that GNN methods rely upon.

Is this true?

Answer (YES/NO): NO